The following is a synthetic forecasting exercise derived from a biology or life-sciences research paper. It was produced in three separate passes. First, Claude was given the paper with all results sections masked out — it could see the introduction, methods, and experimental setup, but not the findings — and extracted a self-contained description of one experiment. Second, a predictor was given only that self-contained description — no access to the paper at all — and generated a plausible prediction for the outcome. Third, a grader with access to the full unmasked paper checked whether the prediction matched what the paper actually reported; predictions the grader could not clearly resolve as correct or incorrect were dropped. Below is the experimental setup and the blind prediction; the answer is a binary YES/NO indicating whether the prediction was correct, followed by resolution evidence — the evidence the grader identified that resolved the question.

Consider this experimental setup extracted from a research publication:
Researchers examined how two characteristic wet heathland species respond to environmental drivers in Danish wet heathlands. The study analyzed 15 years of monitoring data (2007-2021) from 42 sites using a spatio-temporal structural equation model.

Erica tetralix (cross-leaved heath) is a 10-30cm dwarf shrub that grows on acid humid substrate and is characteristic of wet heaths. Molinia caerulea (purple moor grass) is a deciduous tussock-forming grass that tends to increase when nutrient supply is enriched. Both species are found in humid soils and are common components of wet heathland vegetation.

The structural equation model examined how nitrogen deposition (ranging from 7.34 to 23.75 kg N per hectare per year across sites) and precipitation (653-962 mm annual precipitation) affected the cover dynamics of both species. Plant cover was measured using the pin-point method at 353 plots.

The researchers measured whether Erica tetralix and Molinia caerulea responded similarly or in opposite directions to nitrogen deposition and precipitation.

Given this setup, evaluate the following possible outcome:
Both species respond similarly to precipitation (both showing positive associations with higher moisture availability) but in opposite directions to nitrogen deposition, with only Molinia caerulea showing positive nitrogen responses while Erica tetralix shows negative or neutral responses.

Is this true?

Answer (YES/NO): NO